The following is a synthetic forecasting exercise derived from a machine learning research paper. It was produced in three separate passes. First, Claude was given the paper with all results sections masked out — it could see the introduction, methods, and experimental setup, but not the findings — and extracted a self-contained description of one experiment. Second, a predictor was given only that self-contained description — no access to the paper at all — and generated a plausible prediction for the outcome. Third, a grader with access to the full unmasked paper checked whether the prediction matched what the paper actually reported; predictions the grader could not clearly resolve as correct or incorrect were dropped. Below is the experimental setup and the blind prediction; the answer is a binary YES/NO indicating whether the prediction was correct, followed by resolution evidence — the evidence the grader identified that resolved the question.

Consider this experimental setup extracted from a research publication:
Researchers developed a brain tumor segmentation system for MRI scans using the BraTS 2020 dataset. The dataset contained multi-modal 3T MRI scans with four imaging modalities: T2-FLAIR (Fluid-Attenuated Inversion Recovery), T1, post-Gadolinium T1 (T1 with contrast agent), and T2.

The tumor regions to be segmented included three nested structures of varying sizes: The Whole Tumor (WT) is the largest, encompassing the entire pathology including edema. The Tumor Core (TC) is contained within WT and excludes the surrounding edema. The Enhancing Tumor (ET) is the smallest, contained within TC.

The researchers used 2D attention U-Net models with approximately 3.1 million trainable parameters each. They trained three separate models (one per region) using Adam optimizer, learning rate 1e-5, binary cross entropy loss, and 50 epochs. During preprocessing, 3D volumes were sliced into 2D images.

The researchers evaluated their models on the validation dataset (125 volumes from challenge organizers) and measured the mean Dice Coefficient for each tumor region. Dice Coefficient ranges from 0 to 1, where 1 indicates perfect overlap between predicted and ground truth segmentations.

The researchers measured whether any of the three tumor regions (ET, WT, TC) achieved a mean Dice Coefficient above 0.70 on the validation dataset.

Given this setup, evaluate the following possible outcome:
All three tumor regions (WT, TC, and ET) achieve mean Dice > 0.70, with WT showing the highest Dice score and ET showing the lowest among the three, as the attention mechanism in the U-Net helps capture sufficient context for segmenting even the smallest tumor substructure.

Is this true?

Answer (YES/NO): NO